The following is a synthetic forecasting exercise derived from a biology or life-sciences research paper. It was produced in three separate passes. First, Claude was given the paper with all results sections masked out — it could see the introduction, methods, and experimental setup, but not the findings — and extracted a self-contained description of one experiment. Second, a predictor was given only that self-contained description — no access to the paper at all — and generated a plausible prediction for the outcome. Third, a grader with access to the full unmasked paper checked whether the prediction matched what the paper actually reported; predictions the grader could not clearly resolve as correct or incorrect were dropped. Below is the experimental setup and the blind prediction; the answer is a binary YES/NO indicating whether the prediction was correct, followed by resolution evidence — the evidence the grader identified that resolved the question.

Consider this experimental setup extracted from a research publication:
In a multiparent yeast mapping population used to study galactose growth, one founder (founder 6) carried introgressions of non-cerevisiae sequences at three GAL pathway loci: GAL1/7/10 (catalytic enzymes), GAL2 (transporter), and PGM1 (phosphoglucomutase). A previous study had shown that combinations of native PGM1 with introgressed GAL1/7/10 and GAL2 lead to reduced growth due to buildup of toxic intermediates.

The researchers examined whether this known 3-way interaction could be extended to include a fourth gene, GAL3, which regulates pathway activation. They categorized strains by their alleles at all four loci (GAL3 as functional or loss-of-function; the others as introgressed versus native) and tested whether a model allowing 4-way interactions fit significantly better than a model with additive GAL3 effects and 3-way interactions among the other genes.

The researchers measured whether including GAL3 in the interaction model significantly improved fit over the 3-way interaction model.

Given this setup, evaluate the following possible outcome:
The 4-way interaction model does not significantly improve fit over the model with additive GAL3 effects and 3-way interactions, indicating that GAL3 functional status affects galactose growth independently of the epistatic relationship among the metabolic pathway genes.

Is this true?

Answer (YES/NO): NO